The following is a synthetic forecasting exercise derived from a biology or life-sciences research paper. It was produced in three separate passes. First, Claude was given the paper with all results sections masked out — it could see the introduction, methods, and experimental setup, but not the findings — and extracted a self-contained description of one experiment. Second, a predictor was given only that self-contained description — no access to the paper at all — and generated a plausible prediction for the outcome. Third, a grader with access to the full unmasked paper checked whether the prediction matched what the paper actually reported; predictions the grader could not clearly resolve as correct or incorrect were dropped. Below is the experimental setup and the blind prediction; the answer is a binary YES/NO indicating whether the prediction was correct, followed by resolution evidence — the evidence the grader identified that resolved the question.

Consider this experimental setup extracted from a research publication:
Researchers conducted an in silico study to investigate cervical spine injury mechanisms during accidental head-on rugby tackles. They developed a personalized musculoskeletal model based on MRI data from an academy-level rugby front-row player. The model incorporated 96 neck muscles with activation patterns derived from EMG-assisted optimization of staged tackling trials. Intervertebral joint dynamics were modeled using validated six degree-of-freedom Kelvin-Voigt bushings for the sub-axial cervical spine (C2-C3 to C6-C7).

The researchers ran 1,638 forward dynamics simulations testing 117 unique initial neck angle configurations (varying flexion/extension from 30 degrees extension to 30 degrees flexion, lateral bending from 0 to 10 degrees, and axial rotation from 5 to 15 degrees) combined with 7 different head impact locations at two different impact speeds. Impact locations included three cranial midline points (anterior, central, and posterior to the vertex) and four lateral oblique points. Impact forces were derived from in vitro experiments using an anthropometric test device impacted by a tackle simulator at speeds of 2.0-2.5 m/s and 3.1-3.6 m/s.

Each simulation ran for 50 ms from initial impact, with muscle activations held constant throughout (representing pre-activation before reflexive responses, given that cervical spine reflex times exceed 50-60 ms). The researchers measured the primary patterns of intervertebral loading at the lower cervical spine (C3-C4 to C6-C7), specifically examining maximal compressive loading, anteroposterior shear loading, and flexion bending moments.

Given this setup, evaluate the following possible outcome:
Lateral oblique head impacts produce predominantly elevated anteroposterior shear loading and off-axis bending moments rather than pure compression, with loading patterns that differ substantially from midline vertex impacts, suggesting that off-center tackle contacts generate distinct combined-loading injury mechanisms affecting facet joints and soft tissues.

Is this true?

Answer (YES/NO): NO